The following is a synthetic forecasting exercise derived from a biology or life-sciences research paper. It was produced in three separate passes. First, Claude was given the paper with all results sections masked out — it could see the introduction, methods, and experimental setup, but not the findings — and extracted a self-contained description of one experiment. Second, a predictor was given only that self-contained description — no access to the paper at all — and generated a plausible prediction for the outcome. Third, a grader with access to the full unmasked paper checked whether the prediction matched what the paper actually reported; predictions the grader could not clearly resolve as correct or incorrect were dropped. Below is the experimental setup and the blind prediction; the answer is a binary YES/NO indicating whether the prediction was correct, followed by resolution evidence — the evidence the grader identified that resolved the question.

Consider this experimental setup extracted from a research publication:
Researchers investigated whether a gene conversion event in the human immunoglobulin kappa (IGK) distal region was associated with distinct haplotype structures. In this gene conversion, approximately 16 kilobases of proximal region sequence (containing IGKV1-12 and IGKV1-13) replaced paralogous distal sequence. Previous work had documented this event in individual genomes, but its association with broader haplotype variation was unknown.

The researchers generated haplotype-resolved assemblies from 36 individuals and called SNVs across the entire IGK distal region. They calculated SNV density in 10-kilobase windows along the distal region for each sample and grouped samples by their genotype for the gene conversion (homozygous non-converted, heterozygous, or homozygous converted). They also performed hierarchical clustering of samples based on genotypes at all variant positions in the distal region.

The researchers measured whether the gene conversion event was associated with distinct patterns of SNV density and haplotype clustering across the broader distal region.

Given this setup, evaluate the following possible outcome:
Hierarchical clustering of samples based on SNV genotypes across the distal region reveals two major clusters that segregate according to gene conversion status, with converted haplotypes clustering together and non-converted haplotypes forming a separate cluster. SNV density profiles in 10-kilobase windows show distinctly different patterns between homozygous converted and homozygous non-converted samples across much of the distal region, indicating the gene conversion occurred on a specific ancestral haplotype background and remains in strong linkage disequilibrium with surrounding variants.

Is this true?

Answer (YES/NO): NO